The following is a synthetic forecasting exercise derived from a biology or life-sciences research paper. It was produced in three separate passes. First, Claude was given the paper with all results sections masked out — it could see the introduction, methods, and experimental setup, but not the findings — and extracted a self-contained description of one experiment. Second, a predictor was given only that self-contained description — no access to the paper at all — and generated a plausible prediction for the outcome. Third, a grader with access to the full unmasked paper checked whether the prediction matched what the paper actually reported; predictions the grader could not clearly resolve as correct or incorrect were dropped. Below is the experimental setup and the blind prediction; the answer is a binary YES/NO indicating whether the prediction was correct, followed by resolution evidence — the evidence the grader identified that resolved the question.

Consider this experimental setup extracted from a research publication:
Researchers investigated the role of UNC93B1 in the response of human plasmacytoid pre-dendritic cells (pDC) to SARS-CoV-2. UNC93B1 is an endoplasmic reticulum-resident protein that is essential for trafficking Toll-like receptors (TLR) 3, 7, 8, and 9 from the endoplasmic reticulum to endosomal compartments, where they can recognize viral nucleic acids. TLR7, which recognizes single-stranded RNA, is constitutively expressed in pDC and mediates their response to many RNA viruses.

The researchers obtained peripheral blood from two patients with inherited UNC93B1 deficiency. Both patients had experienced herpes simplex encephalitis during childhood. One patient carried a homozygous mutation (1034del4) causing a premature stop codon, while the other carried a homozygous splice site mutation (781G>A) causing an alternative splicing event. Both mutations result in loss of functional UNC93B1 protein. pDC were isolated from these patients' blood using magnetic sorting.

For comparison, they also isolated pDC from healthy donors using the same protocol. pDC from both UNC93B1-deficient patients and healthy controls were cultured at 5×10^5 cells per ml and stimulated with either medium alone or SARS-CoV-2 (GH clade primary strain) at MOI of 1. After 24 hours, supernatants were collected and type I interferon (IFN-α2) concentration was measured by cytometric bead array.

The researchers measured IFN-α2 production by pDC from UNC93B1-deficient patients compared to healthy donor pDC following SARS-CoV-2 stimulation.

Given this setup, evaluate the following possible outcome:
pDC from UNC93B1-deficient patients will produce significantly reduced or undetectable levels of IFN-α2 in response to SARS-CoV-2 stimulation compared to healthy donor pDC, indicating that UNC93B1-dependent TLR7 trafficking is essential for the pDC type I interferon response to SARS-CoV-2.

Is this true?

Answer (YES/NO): YES